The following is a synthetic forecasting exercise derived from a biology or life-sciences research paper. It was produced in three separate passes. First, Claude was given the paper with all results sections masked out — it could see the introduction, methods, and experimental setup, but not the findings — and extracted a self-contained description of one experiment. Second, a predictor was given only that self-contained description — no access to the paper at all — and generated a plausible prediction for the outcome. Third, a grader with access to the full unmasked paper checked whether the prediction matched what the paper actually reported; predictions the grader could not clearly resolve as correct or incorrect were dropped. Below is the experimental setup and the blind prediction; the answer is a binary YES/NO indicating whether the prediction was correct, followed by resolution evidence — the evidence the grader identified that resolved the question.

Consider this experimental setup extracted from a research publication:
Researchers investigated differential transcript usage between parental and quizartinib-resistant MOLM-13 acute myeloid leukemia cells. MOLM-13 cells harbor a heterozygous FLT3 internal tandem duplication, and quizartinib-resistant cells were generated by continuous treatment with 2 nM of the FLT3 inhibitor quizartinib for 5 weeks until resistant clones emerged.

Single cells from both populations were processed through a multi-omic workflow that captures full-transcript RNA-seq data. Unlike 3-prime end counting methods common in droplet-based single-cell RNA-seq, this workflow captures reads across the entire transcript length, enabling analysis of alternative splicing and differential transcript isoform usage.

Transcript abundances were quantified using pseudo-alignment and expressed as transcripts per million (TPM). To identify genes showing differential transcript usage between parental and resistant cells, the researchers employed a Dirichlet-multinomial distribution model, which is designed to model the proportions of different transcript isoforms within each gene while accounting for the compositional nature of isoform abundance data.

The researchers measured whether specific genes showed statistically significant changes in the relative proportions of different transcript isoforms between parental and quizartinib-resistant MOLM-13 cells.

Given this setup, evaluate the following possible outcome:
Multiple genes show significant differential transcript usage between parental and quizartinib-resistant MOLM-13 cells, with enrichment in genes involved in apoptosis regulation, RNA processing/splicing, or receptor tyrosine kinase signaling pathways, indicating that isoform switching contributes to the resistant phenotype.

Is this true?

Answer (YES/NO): YES